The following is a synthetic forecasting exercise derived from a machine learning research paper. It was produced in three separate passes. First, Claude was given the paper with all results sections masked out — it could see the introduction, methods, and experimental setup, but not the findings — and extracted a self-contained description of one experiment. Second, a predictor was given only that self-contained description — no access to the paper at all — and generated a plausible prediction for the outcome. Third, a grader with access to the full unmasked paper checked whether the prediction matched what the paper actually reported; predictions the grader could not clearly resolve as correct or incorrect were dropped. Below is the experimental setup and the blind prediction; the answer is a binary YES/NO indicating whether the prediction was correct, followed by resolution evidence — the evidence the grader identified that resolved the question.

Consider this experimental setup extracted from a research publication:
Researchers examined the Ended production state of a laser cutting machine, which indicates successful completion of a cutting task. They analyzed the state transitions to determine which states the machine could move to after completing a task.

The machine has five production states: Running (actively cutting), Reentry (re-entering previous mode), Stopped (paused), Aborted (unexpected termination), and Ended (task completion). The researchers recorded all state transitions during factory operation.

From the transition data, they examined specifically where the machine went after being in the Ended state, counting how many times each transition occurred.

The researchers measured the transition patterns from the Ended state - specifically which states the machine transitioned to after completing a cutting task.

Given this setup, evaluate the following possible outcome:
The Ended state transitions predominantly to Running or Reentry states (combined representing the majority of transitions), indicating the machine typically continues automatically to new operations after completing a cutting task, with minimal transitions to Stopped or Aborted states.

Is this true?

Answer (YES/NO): NO